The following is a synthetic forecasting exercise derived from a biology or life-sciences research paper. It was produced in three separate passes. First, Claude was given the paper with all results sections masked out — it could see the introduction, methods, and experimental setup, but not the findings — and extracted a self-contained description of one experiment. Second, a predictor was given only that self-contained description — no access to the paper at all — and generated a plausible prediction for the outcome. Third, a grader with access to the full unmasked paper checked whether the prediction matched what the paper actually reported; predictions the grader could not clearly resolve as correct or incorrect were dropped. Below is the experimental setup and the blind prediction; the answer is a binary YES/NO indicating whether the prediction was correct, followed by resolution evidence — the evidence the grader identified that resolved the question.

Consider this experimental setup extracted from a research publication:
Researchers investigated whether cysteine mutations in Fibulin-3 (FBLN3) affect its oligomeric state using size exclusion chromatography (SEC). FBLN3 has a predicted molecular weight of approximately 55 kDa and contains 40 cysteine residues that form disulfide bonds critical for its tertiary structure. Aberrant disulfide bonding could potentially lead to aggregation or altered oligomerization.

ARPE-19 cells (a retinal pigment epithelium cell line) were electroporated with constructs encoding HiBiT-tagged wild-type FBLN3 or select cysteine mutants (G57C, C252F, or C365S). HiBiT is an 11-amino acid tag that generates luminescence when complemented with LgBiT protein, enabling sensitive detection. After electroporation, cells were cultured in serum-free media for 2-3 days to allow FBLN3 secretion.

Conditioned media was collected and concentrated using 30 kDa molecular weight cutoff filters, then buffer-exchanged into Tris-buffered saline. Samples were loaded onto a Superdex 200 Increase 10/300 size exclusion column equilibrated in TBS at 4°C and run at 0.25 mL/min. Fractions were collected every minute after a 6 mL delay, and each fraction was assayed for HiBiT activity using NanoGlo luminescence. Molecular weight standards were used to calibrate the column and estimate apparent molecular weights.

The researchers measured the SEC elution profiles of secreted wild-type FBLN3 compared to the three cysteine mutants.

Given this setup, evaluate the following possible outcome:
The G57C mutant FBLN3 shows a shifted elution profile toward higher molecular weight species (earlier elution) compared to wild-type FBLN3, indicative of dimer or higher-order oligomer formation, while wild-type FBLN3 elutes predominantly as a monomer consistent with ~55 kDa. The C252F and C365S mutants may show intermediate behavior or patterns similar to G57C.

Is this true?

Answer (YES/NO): NO